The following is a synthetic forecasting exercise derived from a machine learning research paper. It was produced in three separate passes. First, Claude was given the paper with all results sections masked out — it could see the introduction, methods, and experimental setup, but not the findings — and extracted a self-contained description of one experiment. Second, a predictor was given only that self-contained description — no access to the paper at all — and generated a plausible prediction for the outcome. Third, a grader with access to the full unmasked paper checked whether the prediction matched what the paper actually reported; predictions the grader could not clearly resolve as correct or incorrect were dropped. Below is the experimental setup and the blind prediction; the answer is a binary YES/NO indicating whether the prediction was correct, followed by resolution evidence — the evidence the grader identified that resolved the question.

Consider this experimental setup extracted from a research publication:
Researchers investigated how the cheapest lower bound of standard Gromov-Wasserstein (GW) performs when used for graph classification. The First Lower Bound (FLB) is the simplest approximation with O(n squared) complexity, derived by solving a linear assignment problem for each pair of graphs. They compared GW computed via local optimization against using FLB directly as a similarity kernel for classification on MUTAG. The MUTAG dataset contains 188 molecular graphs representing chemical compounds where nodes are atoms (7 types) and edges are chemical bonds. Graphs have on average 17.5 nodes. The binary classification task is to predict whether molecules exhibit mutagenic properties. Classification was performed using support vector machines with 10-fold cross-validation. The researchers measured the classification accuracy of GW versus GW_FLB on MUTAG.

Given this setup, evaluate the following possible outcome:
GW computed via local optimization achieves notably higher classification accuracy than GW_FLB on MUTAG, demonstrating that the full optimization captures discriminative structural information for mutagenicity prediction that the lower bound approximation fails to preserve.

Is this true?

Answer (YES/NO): YES